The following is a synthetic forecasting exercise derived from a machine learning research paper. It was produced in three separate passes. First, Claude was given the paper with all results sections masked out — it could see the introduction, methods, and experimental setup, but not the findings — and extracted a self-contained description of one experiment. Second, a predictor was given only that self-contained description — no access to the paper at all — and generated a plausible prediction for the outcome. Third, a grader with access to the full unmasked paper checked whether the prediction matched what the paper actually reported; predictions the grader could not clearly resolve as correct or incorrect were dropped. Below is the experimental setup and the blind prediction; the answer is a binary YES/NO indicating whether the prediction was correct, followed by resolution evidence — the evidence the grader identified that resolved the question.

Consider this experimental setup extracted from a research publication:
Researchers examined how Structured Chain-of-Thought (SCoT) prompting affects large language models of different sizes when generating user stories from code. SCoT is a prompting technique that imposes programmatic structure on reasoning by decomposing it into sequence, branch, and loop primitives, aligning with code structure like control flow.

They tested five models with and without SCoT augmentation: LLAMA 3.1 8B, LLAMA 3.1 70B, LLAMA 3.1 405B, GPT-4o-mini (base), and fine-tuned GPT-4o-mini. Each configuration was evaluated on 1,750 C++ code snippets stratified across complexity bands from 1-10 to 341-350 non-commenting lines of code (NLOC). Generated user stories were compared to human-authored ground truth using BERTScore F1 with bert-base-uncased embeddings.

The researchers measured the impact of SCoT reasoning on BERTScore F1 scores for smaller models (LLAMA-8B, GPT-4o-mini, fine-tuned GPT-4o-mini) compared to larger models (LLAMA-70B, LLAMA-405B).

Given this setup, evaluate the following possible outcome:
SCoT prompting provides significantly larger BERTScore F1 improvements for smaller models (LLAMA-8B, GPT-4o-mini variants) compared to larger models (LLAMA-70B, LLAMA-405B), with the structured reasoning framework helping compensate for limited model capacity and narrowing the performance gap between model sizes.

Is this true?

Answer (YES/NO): NO